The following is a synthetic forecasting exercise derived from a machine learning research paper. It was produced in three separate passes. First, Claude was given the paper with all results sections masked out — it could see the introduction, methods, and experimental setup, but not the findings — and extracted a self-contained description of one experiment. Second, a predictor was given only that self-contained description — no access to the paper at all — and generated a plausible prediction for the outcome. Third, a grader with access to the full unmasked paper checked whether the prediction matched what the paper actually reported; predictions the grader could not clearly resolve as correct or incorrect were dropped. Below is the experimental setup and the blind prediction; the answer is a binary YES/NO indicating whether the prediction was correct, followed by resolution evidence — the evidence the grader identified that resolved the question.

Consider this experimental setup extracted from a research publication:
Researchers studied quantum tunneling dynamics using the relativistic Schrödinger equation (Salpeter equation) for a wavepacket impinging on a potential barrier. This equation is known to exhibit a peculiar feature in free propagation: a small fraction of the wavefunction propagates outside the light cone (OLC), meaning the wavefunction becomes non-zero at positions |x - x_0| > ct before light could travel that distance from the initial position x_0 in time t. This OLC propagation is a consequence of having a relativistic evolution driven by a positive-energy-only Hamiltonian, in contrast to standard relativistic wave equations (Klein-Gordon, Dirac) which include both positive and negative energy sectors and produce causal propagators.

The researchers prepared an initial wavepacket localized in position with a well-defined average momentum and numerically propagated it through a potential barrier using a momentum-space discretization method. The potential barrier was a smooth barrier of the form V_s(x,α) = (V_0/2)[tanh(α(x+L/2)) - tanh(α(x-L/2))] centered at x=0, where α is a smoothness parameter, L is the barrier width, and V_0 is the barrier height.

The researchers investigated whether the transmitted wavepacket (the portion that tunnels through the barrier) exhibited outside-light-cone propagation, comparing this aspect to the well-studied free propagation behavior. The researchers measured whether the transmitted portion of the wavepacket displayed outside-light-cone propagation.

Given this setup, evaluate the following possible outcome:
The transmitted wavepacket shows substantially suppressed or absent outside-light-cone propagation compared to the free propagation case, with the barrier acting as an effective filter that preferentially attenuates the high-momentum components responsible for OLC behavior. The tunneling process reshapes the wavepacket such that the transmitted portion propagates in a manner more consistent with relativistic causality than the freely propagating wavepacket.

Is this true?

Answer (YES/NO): NO